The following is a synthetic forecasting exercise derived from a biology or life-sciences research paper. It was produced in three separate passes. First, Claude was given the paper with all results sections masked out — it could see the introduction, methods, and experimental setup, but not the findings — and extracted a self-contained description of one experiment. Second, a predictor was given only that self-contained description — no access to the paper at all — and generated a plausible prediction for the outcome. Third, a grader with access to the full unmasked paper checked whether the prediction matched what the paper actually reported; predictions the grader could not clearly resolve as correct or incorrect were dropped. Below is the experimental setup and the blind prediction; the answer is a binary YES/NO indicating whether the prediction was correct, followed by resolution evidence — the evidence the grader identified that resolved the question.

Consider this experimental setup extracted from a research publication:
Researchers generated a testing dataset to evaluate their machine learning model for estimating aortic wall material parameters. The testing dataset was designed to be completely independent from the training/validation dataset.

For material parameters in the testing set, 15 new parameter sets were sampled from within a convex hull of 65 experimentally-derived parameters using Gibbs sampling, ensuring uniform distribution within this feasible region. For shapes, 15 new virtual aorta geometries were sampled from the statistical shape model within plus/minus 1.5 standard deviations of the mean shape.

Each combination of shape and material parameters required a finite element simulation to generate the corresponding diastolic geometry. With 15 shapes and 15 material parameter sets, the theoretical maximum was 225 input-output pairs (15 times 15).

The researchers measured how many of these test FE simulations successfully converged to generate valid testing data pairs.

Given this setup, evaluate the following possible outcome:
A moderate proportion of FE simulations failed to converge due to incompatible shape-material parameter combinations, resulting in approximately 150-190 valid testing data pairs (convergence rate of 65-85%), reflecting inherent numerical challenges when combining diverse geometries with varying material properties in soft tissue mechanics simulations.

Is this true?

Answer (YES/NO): NO